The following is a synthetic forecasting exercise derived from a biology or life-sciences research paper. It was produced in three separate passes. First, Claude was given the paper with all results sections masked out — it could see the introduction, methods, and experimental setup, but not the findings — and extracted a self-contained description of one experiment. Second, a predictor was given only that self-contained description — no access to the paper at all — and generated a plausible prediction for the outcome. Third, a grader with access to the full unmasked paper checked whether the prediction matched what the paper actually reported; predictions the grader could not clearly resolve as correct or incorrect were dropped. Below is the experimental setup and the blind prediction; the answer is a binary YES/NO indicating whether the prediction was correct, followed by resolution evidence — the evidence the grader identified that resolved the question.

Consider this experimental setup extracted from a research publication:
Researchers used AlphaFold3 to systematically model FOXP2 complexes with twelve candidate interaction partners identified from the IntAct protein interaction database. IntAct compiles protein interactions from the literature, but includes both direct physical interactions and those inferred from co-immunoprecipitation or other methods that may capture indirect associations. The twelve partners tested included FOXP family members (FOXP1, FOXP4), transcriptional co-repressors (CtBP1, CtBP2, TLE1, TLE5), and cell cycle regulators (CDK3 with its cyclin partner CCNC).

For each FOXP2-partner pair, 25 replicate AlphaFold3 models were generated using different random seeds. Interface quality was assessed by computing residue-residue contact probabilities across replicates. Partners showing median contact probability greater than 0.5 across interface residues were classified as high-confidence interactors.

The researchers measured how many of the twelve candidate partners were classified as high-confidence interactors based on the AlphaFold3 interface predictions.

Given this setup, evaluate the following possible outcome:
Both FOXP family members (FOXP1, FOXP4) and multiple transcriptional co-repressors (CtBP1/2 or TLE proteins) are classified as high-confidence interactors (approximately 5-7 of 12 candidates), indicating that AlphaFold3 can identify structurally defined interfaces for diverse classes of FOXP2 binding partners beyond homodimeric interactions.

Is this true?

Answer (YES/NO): NO